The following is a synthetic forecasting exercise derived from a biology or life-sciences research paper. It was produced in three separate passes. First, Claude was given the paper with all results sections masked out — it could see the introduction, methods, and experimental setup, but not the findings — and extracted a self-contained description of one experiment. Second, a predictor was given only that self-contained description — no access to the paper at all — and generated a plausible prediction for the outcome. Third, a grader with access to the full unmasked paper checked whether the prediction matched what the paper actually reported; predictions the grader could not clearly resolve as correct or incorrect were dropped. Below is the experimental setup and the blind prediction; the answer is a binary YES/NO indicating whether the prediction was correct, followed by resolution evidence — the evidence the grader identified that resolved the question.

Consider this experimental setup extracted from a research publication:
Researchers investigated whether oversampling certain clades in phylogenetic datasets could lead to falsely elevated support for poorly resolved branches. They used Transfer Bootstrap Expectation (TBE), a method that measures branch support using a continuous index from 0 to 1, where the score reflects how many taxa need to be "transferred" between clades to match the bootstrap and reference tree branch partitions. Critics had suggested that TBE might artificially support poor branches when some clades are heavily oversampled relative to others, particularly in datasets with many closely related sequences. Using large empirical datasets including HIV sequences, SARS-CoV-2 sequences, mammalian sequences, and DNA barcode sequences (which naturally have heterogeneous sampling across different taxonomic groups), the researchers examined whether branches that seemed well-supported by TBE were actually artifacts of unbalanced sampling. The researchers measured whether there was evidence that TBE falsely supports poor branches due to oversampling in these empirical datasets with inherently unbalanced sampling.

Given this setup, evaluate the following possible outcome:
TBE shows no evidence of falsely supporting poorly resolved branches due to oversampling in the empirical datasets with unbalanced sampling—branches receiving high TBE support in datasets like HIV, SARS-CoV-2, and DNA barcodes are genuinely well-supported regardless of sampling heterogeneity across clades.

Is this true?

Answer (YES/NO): YES